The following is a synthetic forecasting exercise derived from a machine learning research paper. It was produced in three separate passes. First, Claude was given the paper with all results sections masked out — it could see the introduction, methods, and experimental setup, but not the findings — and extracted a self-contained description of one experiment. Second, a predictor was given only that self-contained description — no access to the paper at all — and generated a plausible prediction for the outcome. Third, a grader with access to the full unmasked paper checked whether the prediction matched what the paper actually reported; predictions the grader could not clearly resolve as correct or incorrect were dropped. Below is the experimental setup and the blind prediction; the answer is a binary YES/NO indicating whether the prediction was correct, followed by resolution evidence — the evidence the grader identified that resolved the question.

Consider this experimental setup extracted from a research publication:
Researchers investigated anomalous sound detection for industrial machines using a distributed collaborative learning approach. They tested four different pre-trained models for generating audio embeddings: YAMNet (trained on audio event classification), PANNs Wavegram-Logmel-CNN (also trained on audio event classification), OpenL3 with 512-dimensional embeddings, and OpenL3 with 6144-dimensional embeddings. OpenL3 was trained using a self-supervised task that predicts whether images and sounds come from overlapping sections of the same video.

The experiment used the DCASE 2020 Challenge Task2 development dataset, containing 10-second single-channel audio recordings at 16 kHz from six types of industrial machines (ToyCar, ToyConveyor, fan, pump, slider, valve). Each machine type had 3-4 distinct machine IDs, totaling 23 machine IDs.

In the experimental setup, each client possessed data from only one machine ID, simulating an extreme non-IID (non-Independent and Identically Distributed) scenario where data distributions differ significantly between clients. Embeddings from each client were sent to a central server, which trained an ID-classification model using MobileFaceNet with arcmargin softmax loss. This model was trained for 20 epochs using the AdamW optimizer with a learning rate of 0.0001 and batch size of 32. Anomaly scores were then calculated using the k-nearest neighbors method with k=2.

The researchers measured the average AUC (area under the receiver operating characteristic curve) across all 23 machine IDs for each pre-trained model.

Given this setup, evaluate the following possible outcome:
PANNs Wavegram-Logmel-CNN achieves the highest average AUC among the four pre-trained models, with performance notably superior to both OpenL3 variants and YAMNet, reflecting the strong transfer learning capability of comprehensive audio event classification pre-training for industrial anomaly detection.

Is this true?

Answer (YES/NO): NO